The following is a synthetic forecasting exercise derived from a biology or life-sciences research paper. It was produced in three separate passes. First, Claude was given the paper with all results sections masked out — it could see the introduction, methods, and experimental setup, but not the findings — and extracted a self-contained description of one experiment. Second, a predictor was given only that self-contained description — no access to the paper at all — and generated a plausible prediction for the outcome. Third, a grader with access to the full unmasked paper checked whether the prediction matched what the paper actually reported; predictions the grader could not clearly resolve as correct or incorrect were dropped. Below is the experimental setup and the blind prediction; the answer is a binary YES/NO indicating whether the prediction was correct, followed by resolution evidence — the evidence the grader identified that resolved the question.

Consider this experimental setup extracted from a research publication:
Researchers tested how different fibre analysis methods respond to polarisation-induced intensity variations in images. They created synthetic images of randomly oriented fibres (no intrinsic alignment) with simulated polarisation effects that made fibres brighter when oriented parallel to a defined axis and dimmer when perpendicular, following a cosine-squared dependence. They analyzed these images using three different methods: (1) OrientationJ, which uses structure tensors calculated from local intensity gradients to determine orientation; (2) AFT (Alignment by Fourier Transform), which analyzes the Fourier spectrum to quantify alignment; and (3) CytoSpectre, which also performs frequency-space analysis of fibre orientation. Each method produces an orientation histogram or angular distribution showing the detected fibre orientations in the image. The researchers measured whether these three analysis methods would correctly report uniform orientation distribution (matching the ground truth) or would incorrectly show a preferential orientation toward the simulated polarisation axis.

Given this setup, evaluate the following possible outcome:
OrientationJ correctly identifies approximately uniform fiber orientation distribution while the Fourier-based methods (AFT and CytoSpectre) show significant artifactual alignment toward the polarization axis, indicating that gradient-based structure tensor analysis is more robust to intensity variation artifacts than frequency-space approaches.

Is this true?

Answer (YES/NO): NO